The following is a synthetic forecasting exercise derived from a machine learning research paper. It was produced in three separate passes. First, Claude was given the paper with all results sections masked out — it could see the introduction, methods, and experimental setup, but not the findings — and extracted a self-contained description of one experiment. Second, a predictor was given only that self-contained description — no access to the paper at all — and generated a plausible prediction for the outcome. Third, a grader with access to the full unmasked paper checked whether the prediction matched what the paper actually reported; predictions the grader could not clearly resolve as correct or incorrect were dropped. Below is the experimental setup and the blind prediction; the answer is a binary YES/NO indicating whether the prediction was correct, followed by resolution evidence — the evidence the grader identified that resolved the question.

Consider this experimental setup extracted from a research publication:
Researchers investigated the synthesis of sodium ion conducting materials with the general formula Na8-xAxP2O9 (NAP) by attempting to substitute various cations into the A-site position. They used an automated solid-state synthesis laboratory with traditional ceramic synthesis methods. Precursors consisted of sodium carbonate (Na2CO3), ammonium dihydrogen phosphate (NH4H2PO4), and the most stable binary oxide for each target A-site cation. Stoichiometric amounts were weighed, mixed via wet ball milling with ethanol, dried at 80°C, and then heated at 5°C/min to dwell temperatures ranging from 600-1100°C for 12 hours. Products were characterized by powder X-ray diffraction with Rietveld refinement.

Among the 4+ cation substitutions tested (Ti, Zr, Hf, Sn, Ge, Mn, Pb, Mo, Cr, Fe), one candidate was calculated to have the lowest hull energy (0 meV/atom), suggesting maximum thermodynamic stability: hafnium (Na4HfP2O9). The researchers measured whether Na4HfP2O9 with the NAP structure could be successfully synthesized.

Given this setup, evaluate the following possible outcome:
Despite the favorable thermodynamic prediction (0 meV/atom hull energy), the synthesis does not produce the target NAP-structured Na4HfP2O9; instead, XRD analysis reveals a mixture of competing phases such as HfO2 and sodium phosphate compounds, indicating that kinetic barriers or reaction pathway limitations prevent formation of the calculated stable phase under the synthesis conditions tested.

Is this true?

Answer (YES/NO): YES